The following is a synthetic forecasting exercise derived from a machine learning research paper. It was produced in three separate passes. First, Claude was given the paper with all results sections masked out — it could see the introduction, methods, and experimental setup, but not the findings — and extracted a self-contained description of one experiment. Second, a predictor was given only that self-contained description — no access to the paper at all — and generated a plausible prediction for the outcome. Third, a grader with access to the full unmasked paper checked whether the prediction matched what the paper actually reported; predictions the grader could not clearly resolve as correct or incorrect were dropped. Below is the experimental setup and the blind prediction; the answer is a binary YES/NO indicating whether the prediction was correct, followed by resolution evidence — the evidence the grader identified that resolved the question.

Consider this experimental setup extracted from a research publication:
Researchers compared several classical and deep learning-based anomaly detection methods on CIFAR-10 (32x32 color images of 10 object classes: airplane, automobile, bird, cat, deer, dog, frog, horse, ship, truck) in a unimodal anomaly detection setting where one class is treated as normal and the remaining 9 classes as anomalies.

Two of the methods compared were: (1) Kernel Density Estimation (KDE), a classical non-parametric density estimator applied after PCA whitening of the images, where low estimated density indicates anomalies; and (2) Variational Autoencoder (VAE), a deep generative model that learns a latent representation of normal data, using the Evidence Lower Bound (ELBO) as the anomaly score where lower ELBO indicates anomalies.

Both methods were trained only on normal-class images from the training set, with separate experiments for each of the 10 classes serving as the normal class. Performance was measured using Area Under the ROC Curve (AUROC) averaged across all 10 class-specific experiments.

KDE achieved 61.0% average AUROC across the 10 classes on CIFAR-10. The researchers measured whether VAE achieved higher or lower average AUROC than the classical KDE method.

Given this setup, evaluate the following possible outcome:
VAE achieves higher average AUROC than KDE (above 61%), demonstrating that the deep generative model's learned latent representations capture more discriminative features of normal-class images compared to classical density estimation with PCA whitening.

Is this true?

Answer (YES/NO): NO